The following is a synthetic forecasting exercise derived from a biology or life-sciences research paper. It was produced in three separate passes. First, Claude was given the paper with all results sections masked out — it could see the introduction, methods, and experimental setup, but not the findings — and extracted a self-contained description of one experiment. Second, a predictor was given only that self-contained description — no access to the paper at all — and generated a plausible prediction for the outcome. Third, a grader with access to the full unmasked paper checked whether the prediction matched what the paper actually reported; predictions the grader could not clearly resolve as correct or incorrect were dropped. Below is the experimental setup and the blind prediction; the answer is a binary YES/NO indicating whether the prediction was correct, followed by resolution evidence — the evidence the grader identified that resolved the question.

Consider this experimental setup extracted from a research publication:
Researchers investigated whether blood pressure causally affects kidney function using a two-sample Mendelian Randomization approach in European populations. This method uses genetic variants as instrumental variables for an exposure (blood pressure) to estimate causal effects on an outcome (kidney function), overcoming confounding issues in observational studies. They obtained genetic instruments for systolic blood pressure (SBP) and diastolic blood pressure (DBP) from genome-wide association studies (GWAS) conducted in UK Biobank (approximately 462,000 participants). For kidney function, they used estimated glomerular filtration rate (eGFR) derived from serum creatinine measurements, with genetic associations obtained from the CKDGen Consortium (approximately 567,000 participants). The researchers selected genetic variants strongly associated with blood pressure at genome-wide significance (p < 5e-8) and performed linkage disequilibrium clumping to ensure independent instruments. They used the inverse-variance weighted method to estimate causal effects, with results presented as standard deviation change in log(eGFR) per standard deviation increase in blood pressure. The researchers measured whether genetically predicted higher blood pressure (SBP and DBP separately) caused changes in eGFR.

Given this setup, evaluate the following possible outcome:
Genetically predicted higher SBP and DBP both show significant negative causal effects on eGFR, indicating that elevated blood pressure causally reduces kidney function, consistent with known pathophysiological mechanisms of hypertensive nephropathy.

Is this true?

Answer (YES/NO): NO